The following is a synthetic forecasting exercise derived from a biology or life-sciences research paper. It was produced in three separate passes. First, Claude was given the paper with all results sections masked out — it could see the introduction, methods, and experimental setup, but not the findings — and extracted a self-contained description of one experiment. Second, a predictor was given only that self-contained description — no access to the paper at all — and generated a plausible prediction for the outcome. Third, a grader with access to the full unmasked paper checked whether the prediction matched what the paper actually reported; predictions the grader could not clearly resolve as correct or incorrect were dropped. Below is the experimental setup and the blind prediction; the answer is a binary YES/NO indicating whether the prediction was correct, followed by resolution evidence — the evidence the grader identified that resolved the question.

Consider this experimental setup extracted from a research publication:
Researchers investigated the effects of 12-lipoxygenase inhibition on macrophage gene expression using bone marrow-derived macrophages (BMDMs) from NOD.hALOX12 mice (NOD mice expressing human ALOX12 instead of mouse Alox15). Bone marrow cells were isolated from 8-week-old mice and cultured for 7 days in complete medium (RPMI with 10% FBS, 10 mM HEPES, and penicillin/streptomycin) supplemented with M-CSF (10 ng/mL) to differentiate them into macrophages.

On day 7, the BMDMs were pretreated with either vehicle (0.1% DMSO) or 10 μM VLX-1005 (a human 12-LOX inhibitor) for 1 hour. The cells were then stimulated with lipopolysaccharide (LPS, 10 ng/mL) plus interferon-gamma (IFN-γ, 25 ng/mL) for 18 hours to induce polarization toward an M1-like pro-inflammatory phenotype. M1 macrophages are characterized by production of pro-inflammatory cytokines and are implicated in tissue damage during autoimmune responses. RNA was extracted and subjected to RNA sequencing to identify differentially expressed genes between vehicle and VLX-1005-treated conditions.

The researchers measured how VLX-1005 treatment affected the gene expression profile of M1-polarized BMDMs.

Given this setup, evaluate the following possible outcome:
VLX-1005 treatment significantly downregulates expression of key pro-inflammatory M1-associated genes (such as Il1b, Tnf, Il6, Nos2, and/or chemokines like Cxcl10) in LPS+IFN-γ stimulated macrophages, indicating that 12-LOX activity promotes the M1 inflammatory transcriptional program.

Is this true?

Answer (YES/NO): NO